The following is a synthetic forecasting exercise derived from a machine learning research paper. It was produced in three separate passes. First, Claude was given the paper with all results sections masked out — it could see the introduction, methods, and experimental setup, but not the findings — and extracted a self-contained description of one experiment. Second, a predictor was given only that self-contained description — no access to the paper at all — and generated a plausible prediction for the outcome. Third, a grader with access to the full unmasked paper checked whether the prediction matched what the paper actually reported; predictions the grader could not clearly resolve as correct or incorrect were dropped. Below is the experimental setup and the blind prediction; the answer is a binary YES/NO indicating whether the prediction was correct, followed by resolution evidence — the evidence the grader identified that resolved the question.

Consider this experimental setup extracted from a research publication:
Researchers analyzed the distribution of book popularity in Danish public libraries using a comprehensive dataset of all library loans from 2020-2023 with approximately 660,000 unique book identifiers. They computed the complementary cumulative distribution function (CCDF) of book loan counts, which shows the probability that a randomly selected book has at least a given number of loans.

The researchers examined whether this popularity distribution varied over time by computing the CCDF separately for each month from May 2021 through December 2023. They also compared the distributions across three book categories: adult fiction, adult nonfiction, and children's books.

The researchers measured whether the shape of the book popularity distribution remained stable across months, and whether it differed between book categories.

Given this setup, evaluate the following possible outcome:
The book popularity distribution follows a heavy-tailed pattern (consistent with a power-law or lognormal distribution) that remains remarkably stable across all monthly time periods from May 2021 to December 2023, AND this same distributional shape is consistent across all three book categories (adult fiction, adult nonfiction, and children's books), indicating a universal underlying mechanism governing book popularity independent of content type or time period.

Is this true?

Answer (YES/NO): NO